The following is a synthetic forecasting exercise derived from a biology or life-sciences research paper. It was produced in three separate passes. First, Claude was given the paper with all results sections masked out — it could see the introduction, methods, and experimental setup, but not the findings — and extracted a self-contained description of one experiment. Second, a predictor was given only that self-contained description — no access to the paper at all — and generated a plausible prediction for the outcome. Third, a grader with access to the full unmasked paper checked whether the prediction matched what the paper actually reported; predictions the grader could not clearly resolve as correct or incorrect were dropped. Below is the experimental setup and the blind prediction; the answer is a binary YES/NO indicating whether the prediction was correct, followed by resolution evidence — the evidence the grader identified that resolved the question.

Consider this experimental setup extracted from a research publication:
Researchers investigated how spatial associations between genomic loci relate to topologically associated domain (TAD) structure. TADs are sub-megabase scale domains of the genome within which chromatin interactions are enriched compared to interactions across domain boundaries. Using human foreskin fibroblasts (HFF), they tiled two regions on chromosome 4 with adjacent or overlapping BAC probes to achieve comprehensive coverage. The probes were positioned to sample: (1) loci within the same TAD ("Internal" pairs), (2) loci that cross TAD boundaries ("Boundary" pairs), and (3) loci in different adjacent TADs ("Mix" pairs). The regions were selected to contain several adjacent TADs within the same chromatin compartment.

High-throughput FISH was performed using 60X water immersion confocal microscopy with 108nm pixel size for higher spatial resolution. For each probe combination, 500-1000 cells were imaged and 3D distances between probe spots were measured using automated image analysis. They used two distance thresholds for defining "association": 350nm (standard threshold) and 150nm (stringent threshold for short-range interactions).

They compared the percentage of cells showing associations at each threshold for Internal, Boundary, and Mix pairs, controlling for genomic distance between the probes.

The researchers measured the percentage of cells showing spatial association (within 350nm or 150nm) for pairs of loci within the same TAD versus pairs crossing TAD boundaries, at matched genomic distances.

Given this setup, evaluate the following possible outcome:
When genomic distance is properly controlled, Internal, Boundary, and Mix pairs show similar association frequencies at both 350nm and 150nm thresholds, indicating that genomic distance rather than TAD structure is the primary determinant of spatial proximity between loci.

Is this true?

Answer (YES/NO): NO